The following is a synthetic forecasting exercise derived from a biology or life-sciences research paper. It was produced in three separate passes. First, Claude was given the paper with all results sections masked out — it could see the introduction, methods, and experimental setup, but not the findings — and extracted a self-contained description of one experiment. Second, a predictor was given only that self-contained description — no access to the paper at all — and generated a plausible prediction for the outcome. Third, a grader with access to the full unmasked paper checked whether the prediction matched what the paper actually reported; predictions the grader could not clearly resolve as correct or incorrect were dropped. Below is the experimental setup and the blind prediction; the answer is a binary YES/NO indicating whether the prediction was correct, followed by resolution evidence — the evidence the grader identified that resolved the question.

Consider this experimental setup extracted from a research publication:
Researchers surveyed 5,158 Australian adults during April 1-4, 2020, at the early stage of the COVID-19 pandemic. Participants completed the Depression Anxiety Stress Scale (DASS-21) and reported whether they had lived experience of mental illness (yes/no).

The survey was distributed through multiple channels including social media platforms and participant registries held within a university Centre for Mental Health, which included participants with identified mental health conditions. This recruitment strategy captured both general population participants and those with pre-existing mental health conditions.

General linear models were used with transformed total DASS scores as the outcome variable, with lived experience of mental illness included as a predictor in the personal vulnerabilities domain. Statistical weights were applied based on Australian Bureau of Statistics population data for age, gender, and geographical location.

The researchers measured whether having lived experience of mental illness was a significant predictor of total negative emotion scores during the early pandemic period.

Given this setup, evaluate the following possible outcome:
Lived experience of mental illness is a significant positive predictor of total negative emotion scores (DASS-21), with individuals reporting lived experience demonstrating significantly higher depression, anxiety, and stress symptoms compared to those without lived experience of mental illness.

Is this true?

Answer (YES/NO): YES